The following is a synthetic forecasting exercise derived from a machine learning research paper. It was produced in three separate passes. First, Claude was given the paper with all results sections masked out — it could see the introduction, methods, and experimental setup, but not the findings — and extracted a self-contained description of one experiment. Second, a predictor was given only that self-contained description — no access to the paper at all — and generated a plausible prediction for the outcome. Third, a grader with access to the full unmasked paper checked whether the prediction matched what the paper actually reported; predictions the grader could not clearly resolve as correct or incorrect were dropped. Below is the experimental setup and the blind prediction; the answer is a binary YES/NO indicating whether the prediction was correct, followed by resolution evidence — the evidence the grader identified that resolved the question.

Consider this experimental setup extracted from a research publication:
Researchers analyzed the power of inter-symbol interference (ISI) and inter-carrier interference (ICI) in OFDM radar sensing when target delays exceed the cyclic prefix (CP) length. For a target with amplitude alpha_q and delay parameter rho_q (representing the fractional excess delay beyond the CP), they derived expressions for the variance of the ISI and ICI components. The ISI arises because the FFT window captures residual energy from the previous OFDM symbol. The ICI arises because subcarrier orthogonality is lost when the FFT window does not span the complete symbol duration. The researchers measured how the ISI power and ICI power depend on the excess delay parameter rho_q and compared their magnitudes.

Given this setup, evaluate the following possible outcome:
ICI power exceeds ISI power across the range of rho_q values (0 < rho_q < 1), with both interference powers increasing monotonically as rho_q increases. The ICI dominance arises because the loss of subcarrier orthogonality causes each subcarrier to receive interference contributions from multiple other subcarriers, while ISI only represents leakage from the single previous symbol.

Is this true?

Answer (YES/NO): NO